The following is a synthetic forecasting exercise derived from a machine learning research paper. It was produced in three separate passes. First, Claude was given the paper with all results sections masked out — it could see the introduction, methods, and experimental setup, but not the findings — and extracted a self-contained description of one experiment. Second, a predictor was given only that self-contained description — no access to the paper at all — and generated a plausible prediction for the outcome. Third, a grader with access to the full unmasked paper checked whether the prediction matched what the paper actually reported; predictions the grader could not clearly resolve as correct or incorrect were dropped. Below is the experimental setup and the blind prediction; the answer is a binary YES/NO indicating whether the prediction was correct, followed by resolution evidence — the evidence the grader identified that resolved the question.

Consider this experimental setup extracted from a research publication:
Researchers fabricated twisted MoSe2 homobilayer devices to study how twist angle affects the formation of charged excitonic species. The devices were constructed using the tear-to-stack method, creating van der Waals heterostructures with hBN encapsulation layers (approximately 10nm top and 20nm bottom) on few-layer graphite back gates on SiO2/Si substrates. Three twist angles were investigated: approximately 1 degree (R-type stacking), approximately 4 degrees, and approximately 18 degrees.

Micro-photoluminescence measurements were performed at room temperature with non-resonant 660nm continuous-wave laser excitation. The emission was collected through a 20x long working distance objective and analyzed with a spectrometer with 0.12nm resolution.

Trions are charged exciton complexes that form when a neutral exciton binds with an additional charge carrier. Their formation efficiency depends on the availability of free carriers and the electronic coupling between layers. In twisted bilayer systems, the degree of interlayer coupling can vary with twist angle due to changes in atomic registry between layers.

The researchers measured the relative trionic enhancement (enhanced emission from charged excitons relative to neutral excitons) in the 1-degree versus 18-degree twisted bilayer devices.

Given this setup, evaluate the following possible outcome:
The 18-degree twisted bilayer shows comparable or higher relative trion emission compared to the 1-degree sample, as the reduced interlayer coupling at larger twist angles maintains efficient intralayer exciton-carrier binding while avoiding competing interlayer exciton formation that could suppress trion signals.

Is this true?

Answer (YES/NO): NO